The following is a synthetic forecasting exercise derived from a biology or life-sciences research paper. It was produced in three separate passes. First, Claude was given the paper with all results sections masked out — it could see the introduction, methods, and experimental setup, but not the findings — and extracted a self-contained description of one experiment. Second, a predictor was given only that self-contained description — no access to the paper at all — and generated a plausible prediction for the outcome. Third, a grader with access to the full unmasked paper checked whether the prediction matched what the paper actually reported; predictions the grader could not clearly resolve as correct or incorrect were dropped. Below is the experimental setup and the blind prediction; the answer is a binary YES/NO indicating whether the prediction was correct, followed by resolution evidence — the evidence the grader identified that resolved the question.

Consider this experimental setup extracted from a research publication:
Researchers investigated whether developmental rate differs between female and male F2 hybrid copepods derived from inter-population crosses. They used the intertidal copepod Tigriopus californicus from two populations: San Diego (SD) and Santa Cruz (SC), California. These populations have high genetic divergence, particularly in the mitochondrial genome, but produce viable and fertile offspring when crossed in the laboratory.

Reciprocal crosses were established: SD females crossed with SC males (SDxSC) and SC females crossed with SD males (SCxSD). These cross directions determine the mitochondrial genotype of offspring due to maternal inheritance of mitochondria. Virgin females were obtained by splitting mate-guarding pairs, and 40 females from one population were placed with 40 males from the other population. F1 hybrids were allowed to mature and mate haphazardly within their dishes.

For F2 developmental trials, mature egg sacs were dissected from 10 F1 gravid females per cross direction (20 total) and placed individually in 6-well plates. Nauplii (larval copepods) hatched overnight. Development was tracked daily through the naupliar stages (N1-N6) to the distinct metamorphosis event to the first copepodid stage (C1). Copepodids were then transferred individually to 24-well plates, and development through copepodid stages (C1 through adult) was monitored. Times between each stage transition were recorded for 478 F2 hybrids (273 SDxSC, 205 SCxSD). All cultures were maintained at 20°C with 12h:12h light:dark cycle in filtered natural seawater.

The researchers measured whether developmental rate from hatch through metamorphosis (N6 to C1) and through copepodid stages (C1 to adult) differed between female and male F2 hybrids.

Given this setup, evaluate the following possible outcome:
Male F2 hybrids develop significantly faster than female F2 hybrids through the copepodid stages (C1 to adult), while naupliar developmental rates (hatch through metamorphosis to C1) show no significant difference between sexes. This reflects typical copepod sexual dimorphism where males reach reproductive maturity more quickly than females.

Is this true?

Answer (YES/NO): NO